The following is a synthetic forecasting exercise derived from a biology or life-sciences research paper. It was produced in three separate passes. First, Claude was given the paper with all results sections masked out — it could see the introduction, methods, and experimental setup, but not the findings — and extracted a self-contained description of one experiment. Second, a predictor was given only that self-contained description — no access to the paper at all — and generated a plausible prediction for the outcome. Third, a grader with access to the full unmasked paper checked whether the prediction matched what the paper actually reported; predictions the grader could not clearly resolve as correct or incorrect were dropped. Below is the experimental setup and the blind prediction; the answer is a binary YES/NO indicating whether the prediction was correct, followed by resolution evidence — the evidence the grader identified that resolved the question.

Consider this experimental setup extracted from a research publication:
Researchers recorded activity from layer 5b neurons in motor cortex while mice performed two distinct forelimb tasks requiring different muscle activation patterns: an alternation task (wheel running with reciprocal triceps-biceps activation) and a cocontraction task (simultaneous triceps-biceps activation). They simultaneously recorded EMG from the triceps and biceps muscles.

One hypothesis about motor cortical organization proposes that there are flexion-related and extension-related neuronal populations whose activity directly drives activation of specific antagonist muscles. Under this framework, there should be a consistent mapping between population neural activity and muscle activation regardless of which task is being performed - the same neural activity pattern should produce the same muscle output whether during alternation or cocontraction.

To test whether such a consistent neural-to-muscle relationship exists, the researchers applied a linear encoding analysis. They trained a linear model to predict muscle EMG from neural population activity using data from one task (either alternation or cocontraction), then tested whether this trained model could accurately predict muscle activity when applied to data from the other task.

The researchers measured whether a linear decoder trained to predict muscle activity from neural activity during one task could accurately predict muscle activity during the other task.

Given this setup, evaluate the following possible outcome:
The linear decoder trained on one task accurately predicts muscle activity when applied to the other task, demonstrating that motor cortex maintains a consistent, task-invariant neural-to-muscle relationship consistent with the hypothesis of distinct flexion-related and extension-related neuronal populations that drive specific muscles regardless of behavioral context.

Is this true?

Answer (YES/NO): NO